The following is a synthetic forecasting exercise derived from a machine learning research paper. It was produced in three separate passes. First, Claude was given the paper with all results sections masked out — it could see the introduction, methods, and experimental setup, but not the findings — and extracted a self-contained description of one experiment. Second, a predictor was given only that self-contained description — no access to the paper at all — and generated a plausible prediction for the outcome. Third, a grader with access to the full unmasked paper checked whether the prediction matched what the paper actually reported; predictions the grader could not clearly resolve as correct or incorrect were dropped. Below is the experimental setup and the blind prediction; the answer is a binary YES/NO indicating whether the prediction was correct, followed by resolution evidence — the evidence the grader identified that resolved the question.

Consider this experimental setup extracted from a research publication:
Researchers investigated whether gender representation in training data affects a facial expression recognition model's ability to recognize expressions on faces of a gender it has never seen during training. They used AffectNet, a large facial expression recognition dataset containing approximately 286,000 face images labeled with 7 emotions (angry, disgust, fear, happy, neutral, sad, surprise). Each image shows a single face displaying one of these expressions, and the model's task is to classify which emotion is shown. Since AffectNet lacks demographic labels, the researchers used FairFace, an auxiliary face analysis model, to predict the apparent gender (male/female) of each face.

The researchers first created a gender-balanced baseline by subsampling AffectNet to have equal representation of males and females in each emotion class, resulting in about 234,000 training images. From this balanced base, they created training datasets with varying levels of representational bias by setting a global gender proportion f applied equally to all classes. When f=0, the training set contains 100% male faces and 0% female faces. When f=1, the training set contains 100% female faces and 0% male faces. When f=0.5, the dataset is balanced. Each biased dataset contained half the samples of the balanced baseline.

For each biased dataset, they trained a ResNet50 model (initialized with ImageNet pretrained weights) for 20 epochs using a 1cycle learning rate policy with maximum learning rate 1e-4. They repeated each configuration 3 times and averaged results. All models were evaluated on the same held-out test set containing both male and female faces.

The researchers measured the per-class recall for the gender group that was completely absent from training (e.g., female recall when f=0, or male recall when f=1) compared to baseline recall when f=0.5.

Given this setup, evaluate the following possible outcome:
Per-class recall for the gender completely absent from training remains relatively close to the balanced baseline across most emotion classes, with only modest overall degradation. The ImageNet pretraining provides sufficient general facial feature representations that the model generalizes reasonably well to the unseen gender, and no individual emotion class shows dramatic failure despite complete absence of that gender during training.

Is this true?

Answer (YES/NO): YES